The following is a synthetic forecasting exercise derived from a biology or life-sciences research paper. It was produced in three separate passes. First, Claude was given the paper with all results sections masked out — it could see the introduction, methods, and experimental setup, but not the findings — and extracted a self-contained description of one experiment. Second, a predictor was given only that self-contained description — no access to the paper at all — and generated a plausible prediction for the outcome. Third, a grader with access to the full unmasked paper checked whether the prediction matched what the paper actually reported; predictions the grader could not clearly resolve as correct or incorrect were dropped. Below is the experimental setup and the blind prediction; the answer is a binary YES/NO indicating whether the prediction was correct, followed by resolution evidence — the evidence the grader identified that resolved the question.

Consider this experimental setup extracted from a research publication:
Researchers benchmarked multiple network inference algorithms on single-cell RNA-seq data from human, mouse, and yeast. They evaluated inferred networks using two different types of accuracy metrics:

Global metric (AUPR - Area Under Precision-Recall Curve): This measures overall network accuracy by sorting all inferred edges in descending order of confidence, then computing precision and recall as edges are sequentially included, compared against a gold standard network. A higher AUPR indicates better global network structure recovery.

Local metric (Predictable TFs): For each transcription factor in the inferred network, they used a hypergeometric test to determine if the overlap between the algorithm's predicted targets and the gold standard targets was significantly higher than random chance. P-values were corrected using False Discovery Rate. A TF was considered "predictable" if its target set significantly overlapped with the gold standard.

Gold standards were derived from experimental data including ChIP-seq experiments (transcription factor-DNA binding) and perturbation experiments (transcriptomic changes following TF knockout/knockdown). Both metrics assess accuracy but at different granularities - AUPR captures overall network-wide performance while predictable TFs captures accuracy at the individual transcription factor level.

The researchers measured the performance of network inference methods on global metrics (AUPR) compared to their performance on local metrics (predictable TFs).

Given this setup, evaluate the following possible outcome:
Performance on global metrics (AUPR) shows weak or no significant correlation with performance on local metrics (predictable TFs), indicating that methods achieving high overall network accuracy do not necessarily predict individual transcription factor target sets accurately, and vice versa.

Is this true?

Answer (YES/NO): NO